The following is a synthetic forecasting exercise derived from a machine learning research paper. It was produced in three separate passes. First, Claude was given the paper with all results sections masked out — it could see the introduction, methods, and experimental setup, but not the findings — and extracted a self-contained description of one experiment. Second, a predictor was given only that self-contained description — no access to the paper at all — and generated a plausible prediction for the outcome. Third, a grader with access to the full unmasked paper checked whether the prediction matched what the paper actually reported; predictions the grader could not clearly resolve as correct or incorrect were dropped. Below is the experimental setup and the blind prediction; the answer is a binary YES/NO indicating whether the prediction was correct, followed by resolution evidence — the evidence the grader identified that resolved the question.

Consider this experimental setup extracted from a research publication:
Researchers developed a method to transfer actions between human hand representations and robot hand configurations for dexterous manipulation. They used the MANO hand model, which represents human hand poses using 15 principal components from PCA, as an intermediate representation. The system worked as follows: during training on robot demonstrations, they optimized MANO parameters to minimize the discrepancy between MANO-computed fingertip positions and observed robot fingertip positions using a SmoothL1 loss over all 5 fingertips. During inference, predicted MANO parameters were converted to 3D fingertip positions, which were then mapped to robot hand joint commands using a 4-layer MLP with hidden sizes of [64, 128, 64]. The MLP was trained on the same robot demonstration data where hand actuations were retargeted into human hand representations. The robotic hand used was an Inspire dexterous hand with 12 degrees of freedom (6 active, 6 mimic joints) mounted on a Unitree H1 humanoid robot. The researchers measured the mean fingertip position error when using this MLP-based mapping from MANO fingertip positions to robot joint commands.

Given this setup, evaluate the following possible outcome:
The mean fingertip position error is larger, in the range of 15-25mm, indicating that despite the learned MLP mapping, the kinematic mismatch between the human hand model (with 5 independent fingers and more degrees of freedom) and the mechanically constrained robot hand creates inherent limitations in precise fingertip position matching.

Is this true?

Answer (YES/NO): NO